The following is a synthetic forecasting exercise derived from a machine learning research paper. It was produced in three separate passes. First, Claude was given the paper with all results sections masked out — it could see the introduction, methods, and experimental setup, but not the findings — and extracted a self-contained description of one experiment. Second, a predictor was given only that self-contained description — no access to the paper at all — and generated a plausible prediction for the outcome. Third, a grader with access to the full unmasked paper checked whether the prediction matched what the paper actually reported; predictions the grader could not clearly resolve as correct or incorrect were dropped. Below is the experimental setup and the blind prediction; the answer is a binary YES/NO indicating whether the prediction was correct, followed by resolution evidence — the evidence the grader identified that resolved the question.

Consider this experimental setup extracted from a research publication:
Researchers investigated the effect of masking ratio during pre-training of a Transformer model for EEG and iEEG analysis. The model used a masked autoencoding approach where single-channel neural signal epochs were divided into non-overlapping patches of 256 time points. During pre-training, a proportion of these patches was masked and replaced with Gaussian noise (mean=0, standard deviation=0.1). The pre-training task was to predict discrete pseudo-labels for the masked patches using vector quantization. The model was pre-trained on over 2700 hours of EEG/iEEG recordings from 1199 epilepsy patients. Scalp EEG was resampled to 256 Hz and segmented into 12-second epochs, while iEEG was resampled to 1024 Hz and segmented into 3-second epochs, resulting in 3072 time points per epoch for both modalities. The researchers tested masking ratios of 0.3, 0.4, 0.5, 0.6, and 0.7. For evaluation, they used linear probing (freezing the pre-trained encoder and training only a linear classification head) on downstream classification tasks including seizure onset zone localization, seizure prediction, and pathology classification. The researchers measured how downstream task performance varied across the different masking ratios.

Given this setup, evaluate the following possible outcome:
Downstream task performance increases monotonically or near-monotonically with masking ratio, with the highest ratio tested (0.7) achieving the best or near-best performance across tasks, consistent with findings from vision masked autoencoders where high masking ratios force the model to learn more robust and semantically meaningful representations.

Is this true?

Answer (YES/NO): NO